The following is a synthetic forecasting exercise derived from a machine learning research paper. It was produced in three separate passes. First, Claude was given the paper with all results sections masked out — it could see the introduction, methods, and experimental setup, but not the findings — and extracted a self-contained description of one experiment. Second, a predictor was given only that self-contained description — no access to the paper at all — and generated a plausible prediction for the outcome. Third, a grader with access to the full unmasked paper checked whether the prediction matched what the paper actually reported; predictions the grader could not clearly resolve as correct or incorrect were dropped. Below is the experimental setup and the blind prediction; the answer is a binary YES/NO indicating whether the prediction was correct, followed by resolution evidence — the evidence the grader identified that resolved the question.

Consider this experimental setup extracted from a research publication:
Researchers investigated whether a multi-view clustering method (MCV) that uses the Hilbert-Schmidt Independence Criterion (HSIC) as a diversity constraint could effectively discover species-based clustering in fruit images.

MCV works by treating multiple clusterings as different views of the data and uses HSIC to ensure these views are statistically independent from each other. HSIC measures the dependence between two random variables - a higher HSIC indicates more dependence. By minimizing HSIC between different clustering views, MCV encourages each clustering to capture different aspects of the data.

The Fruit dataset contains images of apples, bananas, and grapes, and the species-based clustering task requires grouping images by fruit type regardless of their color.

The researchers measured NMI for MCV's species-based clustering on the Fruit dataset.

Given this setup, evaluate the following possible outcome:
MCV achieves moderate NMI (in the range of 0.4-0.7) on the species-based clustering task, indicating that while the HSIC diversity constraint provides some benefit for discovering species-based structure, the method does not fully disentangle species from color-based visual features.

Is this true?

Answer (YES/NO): NO